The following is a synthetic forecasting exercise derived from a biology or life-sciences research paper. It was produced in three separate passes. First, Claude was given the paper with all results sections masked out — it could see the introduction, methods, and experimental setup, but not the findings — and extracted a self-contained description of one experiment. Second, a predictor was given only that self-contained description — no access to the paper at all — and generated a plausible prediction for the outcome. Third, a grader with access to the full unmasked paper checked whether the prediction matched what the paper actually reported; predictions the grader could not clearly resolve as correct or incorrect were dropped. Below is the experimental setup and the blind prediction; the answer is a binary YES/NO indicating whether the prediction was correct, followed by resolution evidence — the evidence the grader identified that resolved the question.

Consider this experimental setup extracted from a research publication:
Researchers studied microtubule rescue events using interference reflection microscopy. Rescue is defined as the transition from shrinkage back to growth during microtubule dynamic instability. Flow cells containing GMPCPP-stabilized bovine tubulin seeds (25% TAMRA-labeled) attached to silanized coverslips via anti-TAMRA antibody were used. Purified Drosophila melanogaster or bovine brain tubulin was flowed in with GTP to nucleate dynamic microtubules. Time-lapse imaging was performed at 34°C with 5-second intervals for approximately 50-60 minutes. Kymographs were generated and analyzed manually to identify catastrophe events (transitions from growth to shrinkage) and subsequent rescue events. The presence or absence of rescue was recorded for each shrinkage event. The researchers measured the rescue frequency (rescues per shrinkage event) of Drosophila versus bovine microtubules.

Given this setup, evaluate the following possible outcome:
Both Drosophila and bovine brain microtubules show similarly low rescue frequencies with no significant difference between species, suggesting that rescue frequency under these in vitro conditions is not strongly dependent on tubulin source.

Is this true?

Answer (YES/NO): NO